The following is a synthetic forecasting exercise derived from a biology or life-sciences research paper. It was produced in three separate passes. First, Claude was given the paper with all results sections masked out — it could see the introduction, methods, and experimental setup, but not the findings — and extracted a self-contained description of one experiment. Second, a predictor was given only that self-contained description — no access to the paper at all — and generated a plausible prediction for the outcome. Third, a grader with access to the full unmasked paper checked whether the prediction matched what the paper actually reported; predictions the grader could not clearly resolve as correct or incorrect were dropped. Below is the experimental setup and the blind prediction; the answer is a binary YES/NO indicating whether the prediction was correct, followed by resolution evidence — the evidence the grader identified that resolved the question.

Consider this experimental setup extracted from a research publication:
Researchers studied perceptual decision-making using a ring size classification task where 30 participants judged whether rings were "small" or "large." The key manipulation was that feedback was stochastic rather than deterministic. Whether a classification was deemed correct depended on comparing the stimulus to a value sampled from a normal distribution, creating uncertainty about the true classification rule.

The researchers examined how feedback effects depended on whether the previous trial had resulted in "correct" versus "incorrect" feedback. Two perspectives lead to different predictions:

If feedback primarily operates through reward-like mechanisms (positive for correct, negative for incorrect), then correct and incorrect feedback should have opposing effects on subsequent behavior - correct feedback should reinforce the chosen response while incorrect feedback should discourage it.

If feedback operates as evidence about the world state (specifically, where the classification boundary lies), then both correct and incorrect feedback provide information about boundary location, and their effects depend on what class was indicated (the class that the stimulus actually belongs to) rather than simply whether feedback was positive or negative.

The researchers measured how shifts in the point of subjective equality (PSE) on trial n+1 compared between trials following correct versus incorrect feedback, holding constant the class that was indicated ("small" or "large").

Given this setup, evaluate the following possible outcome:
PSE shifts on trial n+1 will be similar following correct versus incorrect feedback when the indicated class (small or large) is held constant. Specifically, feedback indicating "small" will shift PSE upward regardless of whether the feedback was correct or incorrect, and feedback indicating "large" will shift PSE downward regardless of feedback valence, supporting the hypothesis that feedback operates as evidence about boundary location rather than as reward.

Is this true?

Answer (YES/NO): YES